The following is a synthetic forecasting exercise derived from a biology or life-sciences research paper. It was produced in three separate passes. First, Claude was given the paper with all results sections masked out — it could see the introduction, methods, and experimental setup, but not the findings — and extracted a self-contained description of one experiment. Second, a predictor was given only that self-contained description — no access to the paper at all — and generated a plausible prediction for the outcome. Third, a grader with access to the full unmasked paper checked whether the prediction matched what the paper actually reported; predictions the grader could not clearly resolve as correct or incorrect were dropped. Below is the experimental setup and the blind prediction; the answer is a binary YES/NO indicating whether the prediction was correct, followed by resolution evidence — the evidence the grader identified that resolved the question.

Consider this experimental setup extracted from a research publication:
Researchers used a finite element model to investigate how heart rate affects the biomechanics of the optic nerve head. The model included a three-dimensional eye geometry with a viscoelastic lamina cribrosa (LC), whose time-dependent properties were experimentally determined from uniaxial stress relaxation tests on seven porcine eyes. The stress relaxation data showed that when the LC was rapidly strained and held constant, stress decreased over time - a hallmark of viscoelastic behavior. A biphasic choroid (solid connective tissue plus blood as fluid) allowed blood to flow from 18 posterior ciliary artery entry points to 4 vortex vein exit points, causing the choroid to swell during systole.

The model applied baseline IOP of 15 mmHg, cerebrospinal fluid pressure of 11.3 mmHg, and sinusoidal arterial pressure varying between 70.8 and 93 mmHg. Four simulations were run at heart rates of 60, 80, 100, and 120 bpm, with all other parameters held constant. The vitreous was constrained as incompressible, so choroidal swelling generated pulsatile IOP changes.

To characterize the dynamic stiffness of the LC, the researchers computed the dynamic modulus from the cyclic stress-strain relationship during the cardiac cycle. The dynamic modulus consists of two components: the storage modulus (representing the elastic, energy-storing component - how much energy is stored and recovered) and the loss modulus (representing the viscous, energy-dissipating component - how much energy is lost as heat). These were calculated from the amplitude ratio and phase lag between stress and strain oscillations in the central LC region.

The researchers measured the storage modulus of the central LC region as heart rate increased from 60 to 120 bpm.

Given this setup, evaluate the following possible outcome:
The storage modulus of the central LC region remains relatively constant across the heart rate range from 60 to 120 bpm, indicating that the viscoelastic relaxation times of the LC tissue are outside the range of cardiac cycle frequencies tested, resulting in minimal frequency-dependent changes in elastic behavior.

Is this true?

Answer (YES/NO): NO